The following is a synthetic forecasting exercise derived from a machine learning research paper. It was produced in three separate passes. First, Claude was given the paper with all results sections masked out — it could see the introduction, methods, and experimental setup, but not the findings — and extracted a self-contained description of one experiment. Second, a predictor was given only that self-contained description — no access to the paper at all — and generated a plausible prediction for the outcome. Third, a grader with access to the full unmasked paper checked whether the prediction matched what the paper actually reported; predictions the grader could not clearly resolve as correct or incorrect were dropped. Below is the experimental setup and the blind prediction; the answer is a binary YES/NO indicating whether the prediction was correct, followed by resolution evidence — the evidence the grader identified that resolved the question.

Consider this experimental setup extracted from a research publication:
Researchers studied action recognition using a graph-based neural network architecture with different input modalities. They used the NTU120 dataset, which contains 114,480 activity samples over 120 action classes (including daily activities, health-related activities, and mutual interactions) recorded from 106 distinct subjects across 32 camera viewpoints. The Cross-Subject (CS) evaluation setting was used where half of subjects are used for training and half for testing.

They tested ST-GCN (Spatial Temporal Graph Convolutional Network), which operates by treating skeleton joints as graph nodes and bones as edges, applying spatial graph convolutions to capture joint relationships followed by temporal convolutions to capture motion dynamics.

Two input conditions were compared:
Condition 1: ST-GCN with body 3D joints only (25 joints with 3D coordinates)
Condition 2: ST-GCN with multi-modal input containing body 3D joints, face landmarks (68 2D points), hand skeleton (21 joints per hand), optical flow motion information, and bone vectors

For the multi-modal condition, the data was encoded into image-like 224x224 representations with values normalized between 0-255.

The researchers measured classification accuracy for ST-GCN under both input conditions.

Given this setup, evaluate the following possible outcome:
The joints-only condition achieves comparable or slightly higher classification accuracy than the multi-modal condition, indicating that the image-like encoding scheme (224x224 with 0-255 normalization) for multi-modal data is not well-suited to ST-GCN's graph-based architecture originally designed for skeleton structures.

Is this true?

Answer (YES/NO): NO